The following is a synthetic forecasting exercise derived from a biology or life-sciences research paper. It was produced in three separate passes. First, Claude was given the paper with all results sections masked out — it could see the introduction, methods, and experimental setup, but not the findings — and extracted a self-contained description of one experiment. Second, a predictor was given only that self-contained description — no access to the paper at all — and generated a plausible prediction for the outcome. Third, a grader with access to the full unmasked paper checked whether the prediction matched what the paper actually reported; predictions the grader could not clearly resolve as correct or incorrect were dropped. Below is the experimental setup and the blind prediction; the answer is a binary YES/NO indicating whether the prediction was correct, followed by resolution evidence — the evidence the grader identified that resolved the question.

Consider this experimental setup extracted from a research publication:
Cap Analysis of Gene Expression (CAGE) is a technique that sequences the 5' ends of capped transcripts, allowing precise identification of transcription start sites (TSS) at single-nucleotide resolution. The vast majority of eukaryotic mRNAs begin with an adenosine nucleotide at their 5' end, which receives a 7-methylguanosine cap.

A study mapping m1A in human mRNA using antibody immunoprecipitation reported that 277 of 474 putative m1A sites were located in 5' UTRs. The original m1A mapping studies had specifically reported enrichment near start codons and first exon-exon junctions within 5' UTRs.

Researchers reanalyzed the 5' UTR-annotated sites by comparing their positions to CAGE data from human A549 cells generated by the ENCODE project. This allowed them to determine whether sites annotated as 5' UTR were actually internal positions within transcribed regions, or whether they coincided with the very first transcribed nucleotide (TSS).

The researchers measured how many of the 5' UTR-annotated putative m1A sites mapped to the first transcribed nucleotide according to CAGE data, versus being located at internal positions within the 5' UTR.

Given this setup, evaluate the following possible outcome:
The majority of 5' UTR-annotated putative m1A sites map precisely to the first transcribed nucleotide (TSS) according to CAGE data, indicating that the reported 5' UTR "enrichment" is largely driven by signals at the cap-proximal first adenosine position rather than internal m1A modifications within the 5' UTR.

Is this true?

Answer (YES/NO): YES